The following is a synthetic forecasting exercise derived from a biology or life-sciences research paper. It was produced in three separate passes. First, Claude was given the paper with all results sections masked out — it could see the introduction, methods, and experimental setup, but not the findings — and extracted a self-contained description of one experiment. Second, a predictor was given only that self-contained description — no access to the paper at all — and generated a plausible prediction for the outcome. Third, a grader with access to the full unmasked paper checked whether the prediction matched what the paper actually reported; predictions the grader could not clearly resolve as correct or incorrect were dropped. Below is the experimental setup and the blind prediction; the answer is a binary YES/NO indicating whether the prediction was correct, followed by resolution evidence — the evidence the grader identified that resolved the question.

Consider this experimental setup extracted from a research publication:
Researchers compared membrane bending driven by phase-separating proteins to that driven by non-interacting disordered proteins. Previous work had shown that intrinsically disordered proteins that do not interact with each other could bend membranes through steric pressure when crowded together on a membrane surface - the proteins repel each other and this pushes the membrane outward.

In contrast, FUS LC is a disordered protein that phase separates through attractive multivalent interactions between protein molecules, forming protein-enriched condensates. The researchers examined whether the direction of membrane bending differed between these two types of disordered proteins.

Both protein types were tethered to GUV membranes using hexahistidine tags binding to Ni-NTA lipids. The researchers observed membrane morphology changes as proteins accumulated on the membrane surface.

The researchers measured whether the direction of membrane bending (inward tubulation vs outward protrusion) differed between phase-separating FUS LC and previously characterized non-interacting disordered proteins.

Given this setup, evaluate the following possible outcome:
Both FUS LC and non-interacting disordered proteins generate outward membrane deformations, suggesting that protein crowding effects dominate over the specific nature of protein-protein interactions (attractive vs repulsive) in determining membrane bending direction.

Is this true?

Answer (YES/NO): NO